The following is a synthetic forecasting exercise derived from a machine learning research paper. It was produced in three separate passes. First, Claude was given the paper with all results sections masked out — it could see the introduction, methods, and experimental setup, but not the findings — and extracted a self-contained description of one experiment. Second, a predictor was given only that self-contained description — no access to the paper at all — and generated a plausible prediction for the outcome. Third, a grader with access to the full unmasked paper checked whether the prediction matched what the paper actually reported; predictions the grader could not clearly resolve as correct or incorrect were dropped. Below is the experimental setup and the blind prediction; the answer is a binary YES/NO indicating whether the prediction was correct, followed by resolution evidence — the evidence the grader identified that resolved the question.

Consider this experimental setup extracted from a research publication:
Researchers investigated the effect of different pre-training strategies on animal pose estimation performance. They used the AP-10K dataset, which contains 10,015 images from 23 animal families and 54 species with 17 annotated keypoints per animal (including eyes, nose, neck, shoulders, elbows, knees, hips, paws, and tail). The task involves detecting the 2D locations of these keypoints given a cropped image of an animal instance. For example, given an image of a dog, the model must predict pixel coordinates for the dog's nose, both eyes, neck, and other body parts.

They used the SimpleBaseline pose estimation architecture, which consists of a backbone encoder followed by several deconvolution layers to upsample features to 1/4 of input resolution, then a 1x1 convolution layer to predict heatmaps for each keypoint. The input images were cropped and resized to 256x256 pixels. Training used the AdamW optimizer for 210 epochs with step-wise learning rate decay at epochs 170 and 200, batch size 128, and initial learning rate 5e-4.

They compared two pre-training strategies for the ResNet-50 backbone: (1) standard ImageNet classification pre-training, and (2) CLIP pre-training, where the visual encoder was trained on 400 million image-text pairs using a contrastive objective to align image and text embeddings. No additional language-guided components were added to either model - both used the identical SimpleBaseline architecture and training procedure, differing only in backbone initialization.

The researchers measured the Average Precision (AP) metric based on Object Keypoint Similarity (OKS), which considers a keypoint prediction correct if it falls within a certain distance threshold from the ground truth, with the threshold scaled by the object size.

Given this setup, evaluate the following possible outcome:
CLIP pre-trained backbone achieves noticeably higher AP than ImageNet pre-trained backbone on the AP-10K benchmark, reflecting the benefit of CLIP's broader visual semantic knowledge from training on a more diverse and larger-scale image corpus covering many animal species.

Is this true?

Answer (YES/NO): NO